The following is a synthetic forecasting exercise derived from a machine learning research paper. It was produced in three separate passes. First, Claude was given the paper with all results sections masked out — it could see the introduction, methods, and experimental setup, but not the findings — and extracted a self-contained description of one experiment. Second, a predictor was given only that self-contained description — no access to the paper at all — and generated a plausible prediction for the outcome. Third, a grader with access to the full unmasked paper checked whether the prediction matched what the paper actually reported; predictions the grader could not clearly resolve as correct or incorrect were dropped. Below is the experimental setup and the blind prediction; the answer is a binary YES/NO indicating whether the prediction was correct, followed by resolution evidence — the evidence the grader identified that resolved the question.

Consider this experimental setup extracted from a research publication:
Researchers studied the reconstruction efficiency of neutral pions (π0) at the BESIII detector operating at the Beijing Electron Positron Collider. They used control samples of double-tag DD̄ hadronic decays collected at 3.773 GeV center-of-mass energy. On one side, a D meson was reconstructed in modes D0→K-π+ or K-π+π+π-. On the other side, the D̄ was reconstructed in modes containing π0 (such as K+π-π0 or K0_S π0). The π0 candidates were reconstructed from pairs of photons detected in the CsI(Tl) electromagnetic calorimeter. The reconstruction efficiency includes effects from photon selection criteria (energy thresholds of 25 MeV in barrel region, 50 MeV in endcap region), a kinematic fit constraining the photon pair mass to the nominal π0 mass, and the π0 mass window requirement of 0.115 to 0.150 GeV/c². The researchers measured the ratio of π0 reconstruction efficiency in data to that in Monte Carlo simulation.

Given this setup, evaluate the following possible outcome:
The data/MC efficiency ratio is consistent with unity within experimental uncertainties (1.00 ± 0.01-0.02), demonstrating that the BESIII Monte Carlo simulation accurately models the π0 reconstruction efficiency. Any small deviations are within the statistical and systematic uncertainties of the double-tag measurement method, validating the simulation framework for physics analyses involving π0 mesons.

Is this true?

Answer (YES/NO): NO